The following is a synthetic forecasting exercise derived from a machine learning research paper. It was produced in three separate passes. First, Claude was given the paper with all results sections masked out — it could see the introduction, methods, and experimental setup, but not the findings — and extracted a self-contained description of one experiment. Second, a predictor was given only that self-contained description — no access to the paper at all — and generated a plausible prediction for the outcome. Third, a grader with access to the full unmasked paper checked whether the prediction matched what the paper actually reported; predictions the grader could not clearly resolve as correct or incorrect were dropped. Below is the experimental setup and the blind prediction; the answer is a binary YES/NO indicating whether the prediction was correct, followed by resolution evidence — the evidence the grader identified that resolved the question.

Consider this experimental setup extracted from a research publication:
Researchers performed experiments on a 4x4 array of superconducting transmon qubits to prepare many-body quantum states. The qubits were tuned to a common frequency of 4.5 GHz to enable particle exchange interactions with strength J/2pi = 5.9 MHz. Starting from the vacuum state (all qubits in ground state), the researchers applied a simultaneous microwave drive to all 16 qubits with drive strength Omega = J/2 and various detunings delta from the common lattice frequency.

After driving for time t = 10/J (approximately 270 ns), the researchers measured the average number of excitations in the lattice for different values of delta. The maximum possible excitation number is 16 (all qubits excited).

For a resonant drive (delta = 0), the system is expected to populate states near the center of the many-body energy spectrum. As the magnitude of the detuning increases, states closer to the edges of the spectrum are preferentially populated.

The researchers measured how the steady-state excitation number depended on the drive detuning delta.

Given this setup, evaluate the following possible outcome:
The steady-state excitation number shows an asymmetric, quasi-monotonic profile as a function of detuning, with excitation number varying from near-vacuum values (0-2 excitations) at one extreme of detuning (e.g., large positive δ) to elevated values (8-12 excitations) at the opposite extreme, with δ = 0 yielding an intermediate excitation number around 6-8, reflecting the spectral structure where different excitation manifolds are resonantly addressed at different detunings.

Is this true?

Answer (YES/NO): NO